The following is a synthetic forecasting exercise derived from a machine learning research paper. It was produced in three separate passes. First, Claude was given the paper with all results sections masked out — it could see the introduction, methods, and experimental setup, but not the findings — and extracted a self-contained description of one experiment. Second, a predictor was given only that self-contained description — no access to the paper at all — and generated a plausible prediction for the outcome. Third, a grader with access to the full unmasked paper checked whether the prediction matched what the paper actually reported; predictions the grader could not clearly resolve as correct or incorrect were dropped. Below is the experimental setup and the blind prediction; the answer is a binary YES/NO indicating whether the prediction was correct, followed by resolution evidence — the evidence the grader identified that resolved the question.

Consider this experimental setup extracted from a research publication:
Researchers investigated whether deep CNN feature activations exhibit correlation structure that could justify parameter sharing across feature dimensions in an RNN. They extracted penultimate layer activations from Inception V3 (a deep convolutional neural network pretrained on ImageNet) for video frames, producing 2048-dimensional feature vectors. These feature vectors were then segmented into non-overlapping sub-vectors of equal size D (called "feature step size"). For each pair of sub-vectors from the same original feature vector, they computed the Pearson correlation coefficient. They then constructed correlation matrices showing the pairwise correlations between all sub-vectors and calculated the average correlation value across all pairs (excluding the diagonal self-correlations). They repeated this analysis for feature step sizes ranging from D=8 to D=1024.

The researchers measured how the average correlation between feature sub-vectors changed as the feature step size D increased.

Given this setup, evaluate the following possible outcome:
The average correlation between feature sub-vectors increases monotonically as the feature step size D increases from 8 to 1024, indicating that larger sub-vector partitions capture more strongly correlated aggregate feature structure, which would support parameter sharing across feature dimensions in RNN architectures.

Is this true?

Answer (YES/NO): NO